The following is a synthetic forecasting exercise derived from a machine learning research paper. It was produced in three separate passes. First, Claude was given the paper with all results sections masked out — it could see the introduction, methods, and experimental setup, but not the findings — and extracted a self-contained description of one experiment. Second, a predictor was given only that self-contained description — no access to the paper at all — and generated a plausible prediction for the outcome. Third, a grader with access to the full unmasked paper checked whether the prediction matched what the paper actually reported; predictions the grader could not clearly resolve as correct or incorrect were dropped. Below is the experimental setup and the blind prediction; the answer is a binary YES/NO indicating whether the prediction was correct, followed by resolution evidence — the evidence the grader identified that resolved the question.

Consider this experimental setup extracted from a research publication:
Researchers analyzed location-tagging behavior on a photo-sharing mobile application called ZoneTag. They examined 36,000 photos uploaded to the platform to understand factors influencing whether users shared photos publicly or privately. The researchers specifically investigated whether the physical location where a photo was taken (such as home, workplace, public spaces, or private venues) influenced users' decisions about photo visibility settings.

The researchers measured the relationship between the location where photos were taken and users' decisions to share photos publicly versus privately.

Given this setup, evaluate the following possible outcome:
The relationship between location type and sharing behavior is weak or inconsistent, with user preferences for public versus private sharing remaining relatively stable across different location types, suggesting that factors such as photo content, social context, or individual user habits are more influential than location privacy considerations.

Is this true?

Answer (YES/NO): NO